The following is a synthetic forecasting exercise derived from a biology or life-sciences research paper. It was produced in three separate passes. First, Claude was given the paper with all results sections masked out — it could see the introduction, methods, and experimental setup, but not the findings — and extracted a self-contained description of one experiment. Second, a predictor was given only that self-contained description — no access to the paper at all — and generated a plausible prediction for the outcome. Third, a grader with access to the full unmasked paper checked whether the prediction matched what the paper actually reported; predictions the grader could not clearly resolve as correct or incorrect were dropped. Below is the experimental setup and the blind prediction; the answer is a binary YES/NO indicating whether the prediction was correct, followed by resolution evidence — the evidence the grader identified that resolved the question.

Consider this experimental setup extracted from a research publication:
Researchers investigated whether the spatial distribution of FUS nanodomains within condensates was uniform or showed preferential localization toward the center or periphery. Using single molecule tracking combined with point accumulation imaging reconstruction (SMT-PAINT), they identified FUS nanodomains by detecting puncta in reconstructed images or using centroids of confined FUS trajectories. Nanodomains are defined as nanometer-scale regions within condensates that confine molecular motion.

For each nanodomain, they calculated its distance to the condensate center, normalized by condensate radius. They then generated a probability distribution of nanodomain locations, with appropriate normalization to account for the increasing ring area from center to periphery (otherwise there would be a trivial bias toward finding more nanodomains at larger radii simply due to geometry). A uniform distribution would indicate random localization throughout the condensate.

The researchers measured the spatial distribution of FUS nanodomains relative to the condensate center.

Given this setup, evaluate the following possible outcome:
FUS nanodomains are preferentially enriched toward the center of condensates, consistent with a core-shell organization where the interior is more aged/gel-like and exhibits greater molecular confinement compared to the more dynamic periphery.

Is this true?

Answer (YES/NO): NO